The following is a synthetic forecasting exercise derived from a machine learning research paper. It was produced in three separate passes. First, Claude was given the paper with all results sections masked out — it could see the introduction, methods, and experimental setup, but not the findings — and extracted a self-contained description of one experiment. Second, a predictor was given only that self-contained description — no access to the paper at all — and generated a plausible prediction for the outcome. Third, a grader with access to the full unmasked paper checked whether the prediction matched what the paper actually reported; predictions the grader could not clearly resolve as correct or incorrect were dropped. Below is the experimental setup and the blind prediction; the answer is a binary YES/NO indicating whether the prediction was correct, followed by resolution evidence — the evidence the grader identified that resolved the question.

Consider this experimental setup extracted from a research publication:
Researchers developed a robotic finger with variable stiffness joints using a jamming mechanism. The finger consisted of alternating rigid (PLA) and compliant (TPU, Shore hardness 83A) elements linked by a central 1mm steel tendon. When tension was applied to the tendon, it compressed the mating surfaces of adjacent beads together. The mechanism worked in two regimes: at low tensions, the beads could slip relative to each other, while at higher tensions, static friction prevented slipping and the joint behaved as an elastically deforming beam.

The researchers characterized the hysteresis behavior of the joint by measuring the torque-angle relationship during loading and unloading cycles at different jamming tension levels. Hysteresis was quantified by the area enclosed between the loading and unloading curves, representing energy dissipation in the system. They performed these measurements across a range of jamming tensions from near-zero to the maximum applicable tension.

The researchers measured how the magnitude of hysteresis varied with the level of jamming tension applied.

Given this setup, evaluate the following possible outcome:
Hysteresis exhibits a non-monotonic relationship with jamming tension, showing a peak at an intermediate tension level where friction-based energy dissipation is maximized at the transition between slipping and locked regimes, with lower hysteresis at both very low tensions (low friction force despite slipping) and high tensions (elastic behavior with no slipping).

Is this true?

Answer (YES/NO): NO